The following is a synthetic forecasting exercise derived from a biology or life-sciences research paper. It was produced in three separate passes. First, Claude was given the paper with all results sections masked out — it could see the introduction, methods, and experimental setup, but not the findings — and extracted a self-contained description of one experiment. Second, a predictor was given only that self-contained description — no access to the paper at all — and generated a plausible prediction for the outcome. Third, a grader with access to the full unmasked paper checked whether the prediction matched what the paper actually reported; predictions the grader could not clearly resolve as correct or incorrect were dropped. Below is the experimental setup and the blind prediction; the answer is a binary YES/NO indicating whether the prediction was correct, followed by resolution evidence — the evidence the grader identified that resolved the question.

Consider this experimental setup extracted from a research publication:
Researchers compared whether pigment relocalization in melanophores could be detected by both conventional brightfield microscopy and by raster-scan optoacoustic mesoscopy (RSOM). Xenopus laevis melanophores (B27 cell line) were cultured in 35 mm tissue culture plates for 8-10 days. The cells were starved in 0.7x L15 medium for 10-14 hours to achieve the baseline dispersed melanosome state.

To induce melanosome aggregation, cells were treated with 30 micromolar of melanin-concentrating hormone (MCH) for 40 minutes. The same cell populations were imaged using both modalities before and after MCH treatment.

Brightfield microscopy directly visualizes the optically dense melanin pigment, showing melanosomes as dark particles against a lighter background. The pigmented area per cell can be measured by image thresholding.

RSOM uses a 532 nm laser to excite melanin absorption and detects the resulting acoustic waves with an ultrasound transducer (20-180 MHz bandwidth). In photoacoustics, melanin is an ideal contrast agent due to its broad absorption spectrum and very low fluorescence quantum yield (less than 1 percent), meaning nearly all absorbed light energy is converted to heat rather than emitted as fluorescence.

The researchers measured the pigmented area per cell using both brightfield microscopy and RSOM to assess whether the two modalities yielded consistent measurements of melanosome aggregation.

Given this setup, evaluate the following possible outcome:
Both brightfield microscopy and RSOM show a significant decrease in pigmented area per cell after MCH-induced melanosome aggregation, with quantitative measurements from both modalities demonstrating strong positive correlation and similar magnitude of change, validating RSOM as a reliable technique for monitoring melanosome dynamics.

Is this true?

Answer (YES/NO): NO